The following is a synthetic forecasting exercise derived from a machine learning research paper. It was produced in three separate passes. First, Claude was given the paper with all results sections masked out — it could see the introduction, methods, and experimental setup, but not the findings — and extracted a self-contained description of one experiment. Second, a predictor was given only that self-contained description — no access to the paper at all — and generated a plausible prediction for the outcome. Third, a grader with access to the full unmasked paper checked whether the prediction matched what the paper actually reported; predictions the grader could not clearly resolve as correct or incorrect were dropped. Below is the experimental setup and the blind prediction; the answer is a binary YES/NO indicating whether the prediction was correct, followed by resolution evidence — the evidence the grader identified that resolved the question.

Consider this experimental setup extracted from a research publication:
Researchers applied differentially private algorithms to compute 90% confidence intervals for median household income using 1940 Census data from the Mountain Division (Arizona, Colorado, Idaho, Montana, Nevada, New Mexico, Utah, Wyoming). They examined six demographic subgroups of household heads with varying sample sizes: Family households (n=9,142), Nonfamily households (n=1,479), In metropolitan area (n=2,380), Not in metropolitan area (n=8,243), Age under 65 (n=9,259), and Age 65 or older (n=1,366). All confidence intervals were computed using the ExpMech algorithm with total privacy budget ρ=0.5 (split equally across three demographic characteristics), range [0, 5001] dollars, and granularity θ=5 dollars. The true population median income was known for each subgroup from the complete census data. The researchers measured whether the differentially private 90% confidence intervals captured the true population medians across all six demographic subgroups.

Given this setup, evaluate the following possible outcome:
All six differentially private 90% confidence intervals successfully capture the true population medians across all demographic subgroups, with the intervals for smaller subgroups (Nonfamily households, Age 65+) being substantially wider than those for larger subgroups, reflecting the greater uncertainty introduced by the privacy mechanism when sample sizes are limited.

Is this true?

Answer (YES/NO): NO